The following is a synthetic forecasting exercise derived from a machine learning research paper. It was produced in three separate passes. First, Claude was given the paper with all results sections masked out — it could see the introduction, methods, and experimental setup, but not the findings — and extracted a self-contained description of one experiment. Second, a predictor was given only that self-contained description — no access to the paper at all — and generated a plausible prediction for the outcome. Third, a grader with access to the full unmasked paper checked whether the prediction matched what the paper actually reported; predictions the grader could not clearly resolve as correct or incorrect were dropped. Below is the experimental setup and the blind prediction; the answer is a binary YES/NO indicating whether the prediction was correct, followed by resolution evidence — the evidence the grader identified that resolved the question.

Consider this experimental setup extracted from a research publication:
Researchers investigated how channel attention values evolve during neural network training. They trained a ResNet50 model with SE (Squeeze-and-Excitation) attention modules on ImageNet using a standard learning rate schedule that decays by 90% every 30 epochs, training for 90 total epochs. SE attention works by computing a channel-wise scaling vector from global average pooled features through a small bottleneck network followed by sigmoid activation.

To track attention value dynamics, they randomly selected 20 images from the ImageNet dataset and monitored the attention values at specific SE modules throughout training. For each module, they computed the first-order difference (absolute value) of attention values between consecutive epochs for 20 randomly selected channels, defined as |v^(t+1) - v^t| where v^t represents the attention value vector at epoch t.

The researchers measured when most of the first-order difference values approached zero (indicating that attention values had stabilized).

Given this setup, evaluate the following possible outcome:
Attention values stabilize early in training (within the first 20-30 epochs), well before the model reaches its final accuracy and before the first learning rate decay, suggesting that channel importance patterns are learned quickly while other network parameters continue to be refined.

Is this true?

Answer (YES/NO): NO